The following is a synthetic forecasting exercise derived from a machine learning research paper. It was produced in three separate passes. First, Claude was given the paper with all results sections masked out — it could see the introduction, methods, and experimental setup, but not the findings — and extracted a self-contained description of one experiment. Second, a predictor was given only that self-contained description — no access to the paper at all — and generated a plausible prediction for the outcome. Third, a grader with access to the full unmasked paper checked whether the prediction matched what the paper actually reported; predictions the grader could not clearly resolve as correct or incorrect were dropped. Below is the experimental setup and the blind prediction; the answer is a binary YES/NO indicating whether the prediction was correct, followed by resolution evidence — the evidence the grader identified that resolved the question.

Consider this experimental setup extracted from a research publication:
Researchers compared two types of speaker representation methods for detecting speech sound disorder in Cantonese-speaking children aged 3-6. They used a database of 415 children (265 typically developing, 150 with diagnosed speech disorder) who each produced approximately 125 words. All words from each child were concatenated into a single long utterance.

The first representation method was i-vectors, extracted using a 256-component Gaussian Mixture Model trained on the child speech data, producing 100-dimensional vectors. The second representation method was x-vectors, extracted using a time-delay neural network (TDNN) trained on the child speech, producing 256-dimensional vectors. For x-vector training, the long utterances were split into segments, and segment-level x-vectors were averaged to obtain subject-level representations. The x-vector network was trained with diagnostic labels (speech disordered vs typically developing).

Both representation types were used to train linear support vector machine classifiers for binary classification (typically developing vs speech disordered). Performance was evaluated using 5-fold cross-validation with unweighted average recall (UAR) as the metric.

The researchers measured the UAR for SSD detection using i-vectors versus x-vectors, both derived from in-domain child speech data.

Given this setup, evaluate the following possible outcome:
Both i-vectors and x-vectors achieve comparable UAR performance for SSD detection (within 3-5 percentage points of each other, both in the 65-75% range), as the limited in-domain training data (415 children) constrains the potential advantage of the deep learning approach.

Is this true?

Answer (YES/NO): NO